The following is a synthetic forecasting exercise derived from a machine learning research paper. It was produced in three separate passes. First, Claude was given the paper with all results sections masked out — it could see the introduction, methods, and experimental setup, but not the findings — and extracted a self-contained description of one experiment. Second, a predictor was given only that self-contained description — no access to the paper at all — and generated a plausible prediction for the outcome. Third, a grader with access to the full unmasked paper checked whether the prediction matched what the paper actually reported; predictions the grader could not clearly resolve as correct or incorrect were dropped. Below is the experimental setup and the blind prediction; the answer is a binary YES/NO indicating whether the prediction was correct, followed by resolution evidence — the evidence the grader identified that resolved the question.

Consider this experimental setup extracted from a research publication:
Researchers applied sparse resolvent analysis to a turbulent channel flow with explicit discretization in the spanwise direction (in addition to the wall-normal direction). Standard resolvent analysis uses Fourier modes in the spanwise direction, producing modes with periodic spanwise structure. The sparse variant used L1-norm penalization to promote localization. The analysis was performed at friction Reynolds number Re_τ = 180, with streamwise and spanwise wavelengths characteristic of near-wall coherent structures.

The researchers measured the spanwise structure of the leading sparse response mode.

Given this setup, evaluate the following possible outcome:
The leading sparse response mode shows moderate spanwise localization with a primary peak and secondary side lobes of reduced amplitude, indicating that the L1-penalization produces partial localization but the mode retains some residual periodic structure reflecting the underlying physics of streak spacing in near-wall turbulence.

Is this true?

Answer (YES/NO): NO